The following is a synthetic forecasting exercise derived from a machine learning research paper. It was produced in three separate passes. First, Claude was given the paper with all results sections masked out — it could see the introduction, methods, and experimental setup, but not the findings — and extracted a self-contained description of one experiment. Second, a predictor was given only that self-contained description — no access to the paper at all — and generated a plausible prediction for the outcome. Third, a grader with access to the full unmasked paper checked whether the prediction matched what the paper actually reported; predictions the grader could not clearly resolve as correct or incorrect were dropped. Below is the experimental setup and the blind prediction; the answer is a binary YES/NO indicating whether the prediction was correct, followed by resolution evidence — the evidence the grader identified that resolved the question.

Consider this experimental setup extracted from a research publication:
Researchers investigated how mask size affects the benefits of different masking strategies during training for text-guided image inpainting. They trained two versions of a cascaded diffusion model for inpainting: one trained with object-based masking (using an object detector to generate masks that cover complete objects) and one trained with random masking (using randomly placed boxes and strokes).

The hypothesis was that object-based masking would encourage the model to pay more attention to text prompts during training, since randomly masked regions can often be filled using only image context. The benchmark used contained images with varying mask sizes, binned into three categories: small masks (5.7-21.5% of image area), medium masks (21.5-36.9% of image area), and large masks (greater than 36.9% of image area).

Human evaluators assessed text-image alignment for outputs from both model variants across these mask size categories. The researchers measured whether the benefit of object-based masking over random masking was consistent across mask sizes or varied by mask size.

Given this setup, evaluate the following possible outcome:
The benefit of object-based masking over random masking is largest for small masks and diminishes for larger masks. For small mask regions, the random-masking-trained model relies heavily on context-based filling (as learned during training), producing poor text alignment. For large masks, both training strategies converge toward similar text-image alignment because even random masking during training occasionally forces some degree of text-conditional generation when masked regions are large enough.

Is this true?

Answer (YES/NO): YES